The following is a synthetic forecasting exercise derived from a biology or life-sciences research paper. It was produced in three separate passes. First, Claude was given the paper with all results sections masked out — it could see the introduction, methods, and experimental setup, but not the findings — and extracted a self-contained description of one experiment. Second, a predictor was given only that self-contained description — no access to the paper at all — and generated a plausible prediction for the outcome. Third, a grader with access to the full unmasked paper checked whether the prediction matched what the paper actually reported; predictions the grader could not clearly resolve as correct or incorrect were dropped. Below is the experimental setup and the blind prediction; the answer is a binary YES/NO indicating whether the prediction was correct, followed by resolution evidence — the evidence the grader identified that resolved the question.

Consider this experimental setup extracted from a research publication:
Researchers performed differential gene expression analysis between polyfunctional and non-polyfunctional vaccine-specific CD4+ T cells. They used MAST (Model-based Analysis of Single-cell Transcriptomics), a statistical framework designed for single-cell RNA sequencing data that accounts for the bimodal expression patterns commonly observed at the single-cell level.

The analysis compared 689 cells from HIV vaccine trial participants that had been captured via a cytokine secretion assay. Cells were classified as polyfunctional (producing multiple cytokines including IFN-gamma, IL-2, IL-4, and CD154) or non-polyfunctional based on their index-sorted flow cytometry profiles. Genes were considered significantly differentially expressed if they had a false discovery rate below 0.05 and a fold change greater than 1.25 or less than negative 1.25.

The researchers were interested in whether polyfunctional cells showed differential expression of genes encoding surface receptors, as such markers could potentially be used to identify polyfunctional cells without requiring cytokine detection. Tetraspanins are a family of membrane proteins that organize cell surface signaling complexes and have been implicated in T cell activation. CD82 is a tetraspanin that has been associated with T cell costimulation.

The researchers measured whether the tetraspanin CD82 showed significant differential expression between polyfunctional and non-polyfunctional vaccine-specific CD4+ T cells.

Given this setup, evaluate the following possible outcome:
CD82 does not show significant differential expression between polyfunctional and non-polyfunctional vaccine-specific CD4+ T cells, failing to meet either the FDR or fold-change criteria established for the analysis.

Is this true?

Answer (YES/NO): NO